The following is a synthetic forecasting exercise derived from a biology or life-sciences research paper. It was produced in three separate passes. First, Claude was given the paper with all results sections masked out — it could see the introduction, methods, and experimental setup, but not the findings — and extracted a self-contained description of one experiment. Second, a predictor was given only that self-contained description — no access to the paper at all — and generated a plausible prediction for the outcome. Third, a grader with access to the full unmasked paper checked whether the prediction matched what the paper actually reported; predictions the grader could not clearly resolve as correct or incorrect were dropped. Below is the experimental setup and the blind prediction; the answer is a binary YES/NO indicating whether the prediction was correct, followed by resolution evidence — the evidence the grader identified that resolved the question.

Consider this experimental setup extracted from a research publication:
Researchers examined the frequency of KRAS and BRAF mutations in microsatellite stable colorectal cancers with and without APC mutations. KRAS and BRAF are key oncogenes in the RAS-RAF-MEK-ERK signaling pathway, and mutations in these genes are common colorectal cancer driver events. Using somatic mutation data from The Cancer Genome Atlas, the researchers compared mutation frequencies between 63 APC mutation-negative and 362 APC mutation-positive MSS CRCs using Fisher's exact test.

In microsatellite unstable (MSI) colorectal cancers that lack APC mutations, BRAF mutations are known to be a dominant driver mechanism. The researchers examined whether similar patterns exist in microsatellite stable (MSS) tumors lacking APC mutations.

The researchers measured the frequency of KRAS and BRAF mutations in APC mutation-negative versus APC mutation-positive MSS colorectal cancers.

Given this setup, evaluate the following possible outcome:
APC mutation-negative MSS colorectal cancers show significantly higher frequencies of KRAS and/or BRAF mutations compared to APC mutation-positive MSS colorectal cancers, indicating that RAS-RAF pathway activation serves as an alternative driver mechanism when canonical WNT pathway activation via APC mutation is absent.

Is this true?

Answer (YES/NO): YES